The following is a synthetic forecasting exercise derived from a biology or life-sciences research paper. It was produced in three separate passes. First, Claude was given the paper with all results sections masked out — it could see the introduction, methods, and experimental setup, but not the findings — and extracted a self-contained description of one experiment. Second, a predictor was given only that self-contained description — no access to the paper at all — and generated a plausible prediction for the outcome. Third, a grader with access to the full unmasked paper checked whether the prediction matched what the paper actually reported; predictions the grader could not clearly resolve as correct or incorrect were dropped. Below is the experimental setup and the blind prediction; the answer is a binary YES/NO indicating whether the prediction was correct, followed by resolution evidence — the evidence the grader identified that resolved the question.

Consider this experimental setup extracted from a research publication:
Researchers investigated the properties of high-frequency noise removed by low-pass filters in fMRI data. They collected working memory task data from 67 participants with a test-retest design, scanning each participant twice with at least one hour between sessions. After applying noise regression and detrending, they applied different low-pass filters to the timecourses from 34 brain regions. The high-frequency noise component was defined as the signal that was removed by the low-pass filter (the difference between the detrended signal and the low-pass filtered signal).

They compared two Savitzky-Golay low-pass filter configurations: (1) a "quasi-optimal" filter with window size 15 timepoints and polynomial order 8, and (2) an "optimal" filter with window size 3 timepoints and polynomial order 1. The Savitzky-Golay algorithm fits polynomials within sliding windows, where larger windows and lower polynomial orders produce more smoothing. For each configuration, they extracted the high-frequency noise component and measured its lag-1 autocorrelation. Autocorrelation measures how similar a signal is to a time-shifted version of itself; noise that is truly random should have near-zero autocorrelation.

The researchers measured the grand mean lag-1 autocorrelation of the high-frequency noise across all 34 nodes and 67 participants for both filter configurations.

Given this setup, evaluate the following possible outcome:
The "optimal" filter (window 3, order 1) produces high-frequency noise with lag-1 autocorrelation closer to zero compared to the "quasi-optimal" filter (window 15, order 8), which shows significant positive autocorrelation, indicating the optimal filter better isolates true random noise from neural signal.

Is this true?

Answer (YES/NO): NO